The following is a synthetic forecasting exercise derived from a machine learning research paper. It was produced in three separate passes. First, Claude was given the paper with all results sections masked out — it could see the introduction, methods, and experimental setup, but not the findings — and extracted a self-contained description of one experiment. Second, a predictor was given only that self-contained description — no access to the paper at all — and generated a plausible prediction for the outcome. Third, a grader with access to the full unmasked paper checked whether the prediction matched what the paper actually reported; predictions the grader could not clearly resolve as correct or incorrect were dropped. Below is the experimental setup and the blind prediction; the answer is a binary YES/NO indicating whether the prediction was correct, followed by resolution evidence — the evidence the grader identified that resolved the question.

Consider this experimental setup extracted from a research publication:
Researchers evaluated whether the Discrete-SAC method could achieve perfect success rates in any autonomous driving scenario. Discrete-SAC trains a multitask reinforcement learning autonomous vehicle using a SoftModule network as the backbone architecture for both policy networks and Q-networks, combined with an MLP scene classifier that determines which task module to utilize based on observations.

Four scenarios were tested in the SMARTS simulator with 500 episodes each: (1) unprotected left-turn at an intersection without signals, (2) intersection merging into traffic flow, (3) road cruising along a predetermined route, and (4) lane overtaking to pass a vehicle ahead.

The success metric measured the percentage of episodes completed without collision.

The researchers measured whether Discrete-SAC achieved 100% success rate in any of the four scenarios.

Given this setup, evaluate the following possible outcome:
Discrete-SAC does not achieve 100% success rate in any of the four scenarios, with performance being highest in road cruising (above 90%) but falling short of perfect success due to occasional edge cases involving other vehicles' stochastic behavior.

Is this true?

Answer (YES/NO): NO